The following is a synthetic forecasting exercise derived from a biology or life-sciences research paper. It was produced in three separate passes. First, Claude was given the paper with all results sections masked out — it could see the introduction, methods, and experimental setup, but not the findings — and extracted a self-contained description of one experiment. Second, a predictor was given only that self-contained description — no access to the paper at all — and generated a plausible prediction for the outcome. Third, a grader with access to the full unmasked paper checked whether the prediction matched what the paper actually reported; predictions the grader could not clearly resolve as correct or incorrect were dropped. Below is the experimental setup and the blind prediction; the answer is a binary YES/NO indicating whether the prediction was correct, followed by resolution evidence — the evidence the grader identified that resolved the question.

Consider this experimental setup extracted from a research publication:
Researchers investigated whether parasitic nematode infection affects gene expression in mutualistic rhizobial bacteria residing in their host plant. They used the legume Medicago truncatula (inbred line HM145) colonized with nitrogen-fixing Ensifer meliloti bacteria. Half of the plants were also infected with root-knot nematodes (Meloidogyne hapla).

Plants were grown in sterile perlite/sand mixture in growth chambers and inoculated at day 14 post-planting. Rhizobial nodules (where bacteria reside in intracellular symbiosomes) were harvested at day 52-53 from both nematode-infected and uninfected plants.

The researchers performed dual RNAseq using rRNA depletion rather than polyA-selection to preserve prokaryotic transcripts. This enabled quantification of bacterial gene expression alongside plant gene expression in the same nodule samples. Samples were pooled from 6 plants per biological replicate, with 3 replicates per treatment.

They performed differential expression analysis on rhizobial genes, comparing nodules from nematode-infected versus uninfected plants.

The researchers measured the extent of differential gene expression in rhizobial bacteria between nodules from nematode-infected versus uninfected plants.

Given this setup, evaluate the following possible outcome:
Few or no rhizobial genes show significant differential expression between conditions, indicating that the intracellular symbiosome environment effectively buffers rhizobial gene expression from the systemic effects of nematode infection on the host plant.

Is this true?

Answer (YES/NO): YES